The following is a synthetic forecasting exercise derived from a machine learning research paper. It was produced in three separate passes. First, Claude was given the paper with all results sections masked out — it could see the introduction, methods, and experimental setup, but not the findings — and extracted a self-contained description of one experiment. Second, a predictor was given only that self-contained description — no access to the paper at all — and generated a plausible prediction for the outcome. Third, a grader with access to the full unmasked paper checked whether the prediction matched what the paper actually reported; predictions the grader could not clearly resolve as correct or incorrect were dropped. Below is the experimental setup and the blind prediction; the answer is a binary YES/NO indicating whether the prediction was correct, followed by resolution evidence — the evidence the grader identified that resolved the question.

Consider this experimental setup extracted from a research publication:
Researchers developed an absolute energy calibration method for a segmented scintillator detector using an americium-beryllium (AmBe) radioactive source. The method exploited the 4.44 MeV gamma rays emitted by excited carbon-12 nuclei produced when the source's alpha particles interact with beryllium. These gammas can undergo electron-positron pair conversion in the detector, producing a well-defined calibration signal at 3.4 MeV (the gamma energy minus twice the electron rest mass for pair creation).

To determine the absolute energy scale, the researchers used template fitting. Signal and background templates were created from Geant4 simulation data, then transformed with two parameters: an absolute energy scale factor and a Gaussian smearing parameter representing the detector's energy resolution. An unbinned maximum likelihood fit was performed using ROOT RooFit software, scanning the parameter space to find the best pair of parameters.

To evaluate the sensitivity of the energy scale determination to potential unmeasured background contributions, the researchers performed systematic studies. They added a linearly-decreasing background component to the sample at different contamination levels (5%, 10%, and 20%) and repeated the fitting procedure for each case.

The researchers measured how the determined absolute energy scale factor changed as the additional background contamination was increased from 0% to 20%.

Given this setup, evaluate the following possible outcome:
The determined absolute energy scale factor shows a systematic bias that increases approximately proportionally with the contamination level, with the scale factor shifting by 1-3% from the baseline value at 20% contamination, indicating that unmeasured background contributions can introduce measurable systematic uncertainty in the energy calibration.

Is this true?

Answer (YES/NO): NO